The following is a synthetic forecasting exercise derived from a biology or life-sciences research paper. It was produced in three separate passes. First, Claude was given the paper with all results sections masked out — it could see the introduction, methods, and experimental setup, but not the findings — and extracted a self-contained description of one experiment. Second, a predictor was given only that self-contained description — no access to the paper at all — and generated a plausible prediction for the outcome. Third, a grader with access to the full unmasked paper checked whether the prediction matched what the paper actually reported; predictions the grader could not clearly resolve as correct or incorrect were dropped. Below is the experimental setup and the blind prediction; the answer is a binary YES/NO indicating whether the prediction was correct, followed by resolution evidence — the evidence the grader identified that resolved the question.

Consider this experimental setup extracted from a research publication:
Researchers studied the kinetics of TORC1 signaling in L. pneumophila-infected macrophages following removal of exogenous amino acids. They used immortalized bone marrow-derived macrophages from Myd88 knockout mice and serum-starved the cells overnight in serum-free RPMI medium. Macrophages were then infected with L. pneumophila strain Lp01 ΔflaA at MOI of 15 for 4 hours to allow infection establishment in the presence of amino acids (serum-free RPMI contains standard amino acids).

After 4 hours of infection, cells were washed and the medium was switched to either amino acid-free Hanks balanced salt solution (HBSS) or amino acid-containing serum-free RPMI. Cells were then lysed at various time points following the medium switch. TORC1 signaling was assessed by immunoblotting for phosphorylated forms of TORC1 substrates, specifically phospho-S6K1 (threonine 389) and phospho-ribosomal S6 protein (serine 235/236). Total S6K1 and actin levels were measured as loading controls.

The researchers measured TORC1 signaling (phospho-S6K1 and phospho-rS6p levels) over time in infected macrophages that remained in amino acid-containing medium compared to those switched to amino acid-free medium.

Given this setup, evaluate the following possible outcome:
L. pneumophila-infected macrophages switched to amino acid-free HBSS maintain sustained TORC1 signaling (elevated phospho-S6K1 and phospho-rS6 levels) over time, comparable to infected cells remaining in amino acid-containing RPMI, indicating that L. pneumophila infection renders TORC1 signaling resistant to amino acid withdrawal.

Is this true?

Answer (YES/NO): NO